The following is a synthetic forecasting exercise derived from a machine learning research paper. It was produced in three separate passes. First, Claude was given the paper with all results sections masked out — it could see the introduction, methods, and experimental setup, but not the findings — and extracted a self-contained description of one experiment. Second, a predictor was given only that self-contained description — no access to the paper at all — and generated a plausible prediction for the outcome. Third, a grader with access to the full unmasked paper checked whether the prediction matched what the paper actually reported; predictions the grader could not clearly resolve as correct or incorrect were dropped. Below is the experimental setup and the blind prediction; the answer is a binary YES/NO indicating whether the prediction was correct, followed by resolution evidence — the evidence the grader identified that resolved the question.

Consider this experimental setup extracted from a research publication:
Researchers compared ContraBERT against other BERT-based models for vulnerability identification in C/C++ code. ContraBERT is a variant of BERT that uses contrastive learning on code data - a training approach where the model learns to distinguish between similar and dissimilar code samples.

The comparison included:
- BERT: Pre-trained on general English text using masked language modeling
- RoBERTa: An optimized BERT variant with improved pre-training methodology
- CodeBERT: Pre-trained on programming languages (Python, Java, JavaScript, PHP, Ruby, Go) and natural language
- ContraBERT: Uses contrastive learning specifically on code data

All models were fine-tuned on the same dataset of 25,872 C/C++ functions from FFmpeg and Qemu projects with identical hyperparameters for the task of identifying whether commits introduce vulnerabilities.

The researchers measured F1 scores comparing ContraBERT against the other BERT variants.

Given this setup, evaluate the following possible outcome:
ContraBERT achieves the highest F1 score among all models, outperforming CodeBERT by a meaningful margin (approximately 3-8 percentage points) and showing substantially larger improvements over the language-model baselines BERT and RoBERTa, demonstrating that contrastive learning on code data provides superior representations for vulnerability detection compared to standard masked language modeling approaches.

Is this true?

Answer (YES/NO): NO